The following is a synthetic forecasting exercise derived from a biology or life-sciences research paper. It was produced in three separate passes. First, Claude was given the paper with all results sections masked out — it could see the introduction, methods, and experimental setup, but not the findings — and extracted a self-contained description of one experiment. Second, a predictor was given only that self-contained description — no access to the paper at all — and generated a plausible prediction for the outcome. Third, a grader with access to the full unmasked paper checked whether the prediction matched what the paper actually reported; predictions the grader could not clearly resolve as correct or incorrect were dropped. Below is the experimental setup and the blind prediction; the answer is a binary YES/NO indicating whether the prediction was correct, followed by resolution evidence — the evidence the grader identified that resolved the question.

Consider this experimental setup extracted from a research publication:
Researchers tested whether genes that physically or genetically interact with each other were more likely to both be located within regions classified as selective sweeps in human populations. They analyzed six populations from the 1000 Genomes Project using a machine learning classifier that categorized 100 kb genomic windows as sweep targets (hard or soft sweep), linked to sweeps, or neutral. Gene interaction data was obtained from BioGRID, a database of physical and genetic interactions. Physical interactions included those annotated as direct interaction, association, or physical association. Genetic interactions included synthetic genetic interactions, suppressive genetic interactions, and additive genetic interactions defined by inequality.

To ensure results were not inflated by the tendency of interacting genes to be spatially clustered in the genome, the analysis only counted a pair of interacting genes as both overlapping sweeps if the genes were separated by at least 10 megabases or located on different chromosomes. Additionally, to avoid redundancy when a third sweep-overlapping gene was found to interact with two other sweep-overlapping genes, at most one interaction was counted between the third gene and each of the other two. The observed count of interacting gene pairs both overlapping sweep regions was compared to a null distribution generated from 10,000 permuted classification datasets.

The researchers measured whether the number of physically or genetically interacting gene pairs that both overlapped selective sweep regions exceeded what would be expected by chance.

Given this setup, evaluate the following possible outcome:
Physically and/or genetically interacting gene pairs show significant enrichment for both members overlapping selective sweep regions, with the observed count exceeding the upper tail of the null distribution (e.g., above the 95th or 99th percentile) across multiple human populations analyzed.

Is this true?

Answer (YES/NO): YES